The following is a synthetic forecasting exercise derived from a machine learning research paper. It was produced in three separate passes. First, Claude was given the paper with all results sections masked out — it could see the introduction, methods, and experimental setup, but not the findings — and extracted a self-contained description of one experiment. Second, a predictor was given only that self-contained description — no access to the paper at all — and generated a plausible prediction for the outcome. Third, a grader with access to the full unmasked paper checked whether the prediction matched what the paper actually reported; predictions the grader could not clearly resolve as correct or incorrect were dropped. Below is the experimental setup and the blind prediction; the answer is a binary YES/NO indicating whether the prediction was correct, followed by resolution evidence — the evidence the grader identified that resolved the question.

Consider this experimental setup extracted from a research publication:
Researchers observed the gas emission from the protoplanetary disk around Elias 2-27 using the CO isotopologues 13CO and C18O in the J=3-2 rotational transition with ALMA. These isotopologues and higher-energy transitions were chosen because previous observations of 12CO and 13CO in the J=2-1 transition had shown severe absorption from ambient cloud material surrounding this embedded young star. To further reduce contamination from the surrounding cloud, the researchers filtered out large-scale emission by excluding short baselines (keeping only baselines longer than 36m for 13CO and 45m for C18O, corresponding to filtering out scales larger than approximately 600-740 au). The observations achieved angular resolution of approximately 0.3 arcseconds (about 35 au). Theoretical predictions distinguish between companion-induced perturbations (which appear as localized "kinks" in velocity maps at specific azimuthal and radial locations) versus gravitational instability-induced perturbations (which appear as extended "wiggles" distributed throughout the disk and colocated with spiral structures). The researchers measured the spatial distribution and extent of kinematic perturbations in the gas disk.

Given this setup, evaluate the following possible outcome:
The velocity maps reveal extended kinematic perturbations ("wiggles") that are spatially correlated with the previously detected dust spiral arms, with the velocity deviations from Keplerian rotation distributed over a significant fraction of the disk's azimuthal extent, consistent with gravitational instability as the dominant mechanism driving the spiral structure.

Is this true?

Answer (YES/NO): YES